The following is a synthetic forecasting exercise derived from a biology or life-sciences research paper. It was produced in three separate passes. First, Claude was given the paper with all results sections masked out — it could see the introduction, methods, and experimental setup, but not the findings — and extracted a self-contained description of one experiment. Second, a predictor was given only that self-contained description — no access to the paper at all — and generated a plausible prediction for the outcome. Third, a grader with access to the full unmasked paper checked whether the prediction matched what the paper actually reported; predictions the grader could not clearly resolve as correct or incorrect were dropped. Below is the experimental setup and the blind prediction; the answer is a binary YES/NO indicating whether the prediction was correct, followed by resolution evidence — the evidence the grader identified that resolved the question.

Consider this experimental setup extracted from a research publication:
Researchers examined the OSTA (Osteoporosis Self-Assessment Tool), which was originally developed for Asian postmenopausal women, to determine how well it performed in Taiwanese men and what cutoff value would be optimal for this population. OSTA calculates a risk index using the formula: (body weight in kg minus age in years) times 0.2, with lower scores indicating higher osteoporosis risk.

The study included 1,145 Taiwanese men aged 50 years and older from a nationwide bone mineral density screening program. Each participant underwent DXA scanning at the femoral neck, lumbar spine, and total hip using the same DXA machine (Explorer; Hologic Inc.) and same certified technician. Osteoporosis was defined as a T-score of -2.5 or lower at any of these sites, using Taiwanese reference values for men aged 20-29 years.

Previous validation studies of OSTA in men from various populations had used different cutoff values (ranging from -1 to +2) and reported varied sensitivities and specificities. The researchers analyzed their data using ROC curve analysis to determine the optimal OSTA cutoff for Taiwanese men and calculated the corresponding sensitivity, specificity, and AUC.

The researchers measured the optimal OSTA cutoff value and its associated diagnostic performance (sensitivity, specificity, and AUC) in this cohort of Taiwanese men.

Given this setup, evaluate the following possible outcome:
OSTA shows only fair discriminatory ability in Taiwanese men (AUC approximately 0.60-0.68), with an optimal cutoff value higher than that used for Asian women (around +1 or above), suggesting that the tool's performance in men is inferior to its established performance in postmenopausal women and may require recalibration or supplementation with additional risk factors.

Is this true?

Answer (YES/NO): NO